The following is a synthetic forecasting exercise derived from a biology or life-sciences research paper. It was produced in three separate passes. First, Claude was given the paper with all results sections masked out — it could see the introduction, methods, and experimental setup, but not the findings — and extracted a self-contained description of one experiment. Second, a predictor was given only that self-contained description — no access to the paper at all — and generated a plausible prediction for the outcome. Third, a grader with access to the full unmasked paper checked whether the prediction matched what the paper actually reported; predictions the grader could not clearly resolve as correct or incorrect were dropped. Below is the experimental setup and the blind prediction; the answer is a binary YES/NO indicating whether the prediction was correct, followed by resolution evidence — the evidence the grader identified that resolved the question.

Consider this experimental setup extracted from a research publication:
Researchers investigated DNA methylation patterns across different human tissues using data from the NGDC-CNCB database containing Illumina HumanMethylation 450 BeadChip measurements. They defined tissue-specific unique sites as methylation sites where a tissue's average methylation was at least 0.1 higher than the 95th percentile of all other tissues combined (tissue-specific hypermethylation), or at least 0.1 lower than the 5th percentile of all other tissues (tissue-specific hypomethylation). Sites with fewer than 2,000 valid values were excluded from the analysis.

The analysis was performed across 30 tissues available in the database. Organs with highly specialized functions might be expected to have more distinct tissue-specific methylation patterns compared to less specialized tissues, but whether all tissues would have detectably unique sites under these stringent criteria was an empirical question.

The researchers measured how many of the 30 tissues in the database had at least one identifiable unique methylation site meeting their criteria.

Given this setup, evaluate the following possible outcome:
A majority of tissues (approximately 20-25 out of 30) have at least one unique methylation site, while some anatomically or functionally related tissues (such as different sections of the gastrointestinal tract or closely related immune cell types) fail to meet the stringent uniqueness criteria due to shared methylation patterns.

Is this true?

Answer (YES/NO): YES